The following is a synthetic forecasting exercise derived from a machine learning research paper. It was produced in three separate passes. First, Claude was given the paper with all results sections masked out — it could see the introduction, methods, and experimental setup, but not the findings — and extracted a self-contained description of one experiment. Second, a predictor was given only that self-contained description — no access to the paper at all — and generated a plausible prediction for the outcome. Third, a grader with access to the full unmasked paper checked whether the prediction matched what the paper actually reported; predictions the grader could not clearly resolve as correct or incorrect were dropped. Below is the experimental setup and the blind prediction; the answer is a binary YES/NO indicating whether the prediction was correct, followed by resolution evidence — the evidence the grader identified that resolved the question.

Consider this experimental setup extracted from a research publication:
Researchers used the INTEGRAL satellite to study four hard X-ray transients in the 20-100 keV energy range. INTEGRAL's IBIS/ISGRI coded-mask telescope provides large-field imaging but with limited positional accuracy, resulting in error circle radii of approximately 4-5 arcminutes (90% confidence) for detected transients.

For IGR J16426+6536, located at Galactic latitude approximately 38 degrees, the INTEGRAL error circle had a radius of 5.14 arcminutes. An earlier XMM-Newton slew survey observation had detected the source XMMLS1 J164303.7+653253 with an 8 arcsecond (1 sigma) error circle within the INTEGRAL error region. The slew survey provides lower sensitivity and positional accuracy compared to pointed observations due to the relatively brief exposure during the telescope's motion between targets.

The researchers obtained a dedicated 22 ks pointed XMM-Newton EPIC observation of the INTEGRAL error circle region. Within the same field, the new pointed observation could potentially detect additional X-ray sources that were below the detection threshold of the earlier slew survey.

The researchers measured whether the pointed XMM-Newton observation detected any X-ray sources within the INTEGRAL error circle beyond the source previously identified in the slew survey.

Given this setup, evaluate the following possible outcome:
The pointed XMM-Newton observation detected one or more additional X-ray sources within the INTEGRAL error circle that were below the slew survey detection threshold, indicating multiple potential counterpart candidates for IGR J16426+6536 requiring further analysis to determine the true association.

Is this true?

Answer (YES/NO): YES